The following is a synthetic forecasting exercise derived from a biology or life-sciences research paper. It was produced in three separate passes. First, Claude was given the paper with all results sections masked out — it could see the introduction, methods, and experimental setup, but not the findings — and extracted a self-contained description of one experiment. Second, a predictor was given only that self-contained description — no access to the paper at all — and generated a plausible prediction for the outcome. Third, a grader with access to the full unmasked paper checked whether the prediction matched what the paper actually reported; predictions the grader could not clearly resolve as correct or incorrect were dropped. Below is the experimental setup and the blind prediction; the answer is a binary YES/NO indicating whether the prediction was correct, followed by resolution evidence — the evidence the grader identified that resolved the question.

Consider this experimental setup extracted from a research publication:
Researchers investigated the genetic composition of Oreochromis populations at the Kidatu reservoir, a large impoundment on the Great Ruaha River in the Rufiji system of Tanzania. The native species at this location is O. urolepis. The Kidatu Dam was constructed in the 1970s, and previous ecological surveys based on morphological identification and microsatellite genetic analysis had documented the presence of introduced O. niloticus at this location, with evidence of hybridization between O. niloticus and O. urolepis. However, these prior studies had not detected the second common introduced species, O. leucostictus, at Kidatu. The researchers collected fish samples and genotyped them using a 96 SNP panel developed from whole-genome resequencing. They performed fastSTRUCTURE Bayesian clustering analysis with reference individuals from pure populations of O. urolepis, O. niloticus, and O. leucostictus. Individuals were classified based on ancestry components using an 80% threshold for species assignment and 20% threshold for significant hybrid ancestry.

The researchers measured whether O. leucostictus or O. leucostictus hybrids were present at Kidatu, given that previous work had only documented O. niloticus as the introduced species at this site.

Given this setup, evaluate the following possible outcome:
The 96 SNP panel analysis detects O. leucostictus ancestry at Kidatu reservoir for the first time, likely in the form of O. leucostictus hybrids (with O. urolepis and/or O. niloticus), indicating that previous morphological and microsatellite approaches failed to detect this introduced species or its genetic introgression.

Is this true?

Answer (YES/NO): YES